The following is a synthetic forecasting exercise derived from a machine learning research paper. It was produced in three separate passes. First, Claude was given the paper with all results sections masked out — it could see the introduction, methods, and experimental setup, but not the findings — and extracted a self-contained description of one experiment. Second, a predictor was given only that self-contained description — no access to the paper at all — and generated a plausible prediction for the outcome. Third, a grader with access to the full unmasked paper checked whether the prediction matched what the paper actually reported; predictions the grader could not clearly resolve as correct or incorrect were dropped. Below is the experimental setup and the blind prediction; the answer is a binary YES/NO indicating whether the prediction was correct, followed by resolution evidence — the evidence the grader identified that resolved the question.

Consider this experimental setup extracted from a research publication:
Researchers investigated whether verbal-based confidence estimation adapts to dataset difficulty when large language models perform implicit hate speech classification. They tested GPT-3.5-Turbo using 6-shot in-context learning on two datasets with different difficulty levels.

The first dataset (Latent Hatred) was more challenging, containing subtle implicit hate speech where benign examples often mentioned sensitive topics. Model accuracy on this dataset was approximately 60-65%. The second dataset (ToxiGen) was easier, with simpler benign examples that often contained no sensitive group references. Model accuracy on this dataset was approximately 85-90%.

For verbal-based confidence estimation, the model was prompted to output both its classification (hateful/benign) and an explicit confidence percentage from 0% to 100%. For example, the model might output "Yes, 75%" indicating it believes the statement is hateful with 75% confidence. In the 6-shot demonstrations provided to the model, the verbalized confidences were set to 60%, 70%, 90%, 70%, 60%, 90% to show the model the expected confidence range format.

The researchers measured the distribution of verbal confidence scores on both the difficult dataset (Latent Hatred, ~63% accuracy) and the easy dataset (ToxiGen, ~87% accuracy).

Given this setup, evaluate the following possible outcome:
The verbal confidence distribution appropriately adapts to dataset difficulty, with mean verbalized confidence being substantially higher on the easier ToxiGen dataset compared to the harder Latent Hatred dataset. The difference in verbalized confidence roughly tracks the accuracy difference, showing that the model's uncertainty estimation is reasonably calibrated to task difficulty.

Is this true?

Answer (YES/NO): NO